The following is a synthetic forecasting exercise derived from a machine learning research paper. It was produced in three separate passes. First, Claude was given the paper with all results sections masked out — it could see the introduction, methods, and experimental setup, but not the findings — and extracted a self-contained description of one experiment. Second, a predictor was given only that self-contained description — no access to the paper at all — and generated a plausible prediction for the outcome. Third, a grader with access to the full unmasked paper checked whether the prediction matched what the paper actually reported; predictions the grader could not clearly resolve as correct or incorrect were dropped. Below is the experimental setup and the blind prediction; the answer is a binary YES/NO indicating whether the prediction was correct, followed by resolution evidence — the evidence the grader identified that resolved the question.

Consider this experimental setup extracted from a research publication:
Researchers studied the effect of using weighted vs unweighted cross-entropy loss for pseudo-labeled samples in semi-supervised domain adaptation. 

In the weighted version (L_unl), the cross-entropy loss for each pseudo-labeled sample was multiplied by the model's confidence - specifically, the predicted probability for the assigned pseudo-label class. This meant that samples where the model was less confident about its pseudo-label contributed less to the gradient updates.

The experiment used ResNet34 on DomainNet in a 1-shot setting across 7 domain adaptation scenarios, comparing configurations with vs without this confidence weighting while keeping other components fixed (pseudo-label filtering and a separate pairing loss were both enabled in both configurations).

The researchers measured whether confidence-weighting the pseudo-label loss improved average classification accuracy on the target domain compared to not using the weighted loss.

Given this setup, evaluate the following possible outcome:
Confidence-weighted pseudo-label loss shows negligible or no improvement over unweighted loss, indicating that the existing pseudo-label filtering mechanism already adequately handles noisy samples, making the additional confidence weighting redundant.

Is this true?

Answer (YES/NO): NO